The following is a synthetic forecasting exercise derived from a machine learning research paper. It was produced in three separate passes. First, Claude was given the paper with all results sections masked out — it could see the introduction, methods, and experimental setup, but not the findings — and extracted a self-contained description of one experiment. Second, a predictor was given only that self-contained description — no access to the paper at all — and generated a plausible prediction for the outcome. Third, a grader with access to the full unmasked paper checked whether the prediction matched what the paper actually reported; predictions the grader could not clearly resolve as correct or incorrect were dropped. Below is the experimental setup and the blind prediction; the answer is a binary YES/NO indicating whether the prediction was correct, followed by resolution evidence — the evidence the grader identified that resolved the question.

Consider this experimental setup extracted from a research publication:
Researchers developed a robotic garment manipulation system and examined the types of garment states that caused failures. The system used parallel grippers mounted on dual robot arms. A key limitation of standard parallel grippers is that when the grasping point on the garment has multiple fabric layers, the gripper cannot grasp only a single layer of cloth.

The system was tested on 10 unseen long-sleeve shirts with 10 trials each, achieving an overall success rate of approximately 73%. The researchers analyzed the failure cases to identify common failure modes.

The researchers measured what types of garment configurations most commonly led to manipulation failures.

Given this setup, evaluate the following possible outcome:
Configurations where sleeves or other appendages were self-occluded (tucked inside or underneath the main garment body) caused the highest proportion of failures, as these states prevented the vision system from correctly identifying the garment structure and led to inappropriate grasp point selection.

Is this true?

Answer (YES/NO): NO